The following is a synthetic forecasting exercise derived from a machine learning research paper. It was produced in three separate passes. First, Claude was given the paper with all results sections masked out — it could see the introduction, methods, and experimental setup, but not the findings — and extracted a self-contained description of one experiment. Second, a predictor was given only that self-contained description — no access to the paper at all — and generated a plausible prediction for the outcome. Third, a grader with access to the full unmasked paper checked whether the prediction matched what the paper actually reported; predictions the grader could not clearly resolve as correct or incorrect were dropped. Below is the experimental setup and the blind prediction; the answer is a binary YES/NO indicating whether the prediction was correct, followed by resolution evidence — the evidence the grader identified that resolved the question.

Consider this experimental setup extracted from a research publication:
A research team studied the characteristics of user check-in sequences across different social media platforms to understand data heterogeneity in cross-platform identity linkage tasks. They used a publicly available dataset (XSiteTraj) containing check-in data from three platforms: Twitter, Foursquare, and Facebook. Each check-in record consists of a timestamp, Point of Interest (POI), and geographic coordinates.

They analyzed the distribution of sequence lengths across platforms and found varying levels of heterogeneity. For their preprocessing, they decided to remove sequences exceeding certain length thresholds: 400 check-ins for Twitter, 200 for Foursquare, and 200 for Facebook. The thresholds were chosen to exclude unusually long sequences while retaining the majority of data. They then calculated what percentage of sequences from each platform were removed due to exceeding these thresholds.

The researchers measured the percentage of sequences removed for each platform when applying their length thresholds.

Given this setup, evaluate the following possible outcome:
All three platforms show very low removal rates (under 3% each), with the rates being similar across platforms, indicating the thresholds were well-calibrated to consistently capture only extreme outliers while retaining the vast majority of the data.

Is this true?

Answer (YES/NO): NO